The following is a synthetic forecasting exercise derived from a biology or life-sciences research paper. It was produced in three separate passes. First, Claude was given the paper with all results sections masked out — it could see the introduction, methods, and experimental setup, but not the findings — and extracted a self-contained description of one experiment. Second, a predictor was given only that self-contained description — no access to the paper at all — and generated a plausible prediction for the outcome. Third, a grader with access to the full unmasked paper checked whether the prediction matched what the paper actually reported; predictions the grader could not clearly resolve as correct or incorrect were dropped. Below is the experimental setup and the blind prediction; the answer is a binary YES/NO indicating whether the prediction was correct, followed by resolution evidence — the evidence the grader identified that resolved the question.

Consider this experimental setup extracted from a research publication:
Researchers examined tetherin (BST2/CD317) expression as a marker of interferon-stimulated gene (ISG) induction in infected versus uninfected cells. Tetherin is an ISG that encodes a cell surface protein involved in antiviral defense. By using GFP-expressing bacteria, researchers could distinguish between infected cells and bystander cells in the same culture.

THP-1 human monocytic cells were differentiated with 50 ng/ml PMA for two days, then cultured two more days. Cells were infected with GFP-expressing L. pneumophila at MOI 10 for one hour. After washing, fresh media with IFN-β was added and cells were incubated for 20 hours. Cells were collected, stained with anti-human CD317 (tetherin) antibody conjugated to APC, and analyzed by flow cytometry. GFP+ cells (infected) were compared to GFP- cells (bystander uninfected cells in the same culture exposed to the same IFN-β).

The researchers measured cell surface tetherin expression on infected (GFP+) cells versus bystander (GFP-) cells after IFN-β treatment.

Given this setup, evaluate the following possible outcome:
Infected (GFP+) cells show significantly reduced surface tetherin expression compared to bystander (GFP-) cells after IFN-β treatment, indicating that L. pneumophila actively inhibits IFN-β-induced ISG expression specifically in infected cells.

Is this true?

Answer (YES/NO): YES